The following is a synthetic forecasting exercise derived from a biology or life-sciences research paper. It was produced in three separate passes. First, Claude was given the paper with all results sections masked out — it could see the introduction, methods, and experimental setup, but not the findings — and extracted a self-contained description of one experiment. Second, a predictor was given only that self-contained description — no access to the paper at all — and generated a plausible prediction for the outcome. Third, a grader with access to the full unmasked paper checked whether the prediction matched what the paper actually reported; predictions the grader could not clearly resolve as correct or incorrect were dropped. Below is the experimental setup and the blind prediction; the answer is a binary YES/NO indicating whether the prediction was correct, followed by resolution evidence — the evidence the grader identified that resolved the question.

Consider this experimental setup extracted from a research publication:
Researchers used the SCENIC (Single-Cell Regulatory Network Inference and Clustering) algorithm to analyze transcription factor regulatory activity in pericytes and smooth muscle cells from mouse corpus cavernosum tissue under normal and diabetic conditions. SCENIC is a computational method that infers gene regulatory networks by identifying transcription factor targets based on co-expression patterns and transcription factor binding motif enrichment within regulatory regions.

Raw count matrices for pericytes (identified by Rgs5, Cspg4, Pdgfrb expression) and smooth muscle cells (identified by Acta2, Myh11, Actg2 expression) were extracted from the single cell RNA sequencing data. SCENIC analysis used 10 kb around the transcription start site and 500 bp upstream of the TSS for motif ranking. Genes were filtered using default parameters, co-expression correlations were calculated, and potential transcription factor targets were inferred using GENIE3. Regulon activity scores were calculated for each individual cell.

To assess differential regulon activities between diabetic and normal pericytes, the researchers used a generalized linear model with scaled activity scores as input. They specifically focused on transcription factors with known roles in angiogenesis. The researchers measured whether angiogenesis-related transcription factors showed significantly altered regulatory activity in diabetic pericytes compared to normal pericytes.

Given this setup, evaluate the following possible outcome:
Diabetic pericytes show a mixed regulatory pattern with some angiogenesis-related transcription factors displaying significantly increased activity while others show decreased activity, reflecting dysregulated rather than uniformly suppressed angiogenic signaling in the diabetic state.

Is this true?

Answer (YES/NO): NO